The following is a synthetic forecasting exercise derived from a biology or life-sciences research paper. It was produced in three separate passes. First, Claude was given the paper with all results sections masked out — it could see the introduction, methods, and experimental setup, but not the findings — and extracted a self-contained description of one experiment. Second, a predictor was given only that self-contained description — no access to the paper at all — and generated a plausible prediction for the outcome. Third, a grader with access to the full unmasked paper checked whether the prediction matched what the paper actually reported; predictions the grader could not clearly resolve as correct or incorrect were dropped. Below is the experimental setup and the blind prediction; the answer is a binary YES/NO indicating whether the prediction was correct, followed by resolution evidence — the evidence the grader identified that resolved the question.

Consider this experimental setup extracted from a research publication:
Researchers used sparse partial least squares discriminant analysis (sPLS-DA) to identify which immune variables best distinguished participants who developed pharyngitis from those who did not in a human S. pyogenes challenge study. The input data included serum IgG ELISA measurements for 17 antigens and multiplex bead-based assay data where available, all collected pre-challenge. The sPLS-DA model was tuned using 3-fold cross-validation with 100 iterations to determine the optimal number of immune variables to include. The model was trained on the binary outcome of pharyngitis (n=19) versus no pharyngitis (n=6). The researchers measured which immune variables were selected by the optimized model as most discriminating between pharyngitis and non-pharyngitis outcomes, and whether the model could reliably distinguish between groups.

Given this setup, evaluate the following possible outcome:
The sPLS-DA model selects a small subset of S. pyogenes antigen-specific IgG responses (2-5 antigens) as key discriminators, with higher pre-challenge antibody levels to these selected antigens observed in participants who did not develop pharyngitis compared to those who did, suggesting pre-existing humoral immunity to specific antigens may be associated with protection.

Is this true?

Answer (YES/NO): NO